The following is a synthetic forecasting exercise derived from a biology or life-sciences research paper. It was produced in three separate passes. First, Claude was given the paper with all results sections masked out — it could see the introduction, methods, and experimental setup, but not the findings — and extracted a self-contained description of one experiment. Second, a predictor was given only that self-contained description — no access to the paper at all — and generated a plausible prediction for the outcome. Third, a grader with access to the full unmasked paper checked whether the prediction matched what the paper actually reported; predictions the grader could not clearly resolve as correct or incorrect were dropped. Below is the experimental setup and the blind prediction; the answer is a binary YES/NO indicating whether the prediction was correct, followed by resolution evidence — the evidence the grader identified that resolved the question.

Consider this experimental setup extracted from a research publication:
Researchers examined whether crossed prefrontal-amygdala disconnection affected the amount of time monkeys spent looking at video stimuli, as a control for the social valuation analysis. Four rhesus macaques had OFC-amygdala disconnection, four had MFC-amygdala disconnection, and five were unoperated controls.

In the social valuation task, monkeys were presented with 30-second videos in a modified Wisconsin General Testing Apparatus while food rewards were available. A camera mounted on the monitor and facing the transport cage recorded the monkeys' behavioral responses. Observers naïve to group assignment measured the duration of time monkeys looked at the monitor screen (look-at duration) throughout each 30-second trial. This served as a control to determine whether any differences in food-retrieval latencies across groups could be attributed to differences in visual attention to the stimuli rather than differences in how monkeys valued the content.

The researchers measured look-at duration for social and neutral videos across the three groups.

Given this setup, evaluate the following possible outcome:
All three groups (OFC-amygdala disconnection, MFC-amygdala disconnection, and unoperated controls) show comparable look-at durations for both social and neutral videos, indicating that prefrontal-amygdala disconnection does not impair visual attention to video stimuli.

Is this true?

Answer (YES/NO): YES